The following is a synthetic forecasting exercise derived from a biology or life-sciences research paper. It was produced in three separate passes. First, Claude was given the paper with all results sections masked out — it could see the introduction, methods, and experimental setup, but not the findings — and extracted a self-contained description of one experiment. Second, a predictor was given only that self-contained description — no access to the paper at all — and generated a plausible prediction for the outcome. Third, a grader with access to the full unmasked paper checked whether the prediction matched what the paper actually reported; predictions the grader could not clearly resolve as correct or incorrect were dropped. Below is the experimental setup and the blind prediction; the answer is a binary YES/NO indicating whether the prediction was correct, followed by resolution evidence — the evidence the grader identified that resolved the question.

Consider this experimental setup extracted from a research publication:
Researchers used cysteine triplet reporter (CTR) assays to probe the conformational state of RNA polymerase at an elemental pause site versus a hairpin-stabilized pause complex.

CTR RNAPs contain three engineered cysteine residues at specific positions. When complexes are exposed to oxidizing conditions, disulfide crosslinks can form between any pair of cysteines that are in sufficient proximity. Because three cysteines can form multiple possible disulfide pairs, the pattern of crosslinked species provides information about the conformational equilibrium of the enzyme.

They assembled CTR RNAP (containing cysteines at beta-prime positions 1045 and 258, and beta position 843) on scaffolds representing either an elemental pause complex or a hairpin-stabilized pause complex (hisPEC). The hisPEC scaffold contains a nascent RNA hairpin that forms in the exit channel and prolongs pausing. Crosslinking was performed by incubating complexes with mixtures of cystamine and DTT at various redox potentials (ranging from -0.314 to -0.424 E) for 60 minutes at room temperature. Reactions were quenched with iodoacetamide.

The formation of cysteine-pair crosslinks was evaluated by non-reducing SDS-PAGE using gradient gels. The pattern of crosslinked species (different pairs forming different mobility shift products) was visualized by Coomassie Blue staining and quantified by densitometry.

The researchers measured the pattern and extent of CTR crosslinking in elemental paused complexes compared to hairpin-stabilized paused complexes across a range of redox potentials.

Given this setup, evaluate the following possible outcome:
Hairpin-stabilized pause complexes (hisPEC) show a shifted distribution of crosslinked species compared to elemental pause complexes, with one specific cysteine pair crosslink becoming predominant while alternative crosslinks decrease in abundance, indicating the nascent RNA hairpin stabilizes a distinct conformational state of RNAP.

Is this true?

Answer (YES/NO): YES